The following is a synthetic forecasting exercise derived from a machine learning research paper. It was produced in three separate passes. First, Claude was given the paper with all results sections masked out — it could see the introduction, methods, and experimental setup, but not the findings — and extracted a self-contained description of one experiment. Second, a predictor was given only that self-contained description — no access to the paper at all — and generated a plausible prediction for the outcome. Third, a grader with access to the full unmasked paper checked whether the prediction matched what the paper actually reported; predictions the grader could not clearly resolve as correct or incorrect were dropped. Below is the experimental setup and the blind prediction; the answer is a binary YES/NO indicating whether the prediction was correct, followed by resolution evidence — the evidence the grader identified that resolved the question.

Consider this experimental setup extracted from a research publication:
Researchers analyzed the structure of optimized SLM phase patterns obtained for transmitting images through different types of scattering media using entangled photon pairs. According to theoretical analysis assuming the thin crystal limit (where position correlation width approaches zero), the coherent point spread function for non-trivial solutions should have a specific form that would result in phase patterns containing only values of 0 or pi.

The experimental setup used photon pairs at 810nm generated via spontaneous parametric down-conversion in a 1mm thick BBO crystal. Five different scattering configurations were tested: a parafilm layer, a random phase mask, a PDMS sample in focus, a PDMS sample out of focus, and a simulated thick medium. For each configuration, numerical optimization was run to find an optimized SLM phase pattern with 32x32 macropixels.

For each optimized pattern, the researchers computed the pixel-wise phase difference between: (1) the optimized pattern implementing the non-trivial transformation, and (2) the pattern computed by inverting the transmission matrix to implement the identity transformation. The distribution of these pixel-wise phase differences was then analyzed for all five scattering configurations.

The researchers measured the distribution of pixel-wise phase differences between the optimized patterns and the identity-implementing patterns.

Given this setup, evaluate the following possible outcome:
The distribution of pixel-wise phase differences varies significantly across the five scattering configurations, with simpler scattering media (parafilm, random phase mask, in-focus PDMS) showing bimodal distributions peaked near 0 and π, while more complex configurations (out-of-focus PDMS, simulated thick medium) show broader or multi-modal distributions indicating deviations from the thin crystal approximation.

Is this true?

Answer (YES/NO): NO